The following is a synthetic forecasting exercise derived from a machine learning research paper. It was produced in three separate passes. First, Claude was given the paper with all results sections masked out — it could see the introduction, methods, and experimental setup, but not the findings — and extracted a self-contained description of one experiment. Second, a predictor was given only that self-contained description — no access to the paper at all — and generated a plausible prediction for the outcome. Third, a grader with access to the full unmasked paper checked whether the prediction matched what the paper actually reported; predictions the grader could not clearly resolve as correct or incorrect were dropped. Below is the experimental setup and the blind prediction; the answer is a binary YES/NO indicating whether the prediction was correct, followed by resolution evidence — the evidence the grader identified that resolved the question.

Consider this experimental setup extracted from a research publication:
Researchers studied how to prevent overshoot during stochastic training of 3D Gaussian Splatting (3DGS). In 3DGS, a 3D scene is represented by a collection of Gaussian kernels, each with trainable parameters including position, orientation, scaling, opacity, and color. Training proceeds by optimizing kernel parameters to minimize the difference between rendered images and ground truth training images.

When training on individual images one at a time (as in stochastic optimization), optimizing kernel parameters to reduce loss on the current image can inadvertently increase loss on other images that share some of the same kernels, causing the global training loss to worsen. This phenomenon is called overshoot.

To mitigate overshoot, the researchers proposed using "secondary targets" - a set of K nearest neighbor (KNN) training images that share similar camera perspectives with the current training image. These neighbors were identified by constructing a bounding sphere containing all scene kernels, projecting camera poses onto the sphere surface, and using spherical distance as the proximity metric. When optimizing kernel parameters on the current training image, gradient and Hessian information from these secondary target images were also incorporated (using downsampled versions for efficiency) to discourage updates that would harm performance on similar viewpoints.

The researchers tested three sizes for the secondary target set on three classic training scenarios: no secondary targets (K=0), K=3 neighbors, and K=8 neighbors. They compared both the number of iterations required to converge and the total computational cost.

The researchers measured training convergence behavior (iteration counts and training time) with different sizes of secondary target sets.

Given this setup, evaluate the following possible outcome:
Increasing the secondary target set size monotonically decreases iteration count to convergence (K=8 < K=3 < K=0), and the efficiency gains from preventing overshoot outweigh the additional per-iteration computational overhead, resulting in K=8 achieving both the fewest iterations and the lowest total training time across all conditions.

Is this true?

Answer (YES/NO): NO